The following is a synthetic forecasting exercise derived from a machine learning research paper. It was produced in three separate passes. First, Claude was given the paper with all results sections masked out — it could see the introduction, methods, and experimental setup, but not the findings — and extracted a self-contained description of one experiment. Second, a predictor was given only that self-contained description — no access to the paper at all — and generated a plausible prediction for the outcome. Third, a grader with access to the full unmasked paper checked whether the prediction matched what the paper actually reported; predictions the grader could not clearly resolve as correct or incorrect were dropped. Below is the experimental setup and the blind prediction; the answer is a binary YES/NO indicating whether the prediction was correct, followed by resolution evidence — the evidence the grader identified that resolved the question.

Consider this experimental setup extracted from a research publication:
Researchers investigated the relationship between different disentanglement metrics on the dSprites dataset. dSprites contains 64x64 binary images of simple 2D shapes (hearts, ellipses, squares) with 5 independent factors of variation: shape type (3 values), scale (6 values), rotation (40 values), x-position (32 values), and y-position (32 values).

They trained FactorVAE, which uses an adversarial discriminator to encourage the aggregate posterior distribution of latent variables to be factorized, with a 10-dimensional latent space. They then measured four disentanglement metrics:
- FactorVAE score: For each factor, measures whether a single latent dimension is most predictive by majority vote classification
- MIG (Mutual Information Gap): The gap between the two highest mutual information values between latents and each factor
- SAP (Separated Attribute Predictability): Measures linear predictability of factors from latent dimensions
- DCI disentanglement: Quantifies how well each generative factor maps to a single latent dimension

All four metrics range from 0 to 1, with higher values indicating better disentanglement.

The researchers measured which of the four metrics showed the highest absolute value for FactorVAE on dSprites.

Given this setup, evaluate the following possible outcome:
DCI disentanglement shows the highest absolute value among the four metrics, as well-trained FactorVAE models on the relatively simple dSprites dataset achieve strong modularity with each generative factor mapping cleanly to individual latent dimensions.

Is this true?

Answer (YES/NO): NO